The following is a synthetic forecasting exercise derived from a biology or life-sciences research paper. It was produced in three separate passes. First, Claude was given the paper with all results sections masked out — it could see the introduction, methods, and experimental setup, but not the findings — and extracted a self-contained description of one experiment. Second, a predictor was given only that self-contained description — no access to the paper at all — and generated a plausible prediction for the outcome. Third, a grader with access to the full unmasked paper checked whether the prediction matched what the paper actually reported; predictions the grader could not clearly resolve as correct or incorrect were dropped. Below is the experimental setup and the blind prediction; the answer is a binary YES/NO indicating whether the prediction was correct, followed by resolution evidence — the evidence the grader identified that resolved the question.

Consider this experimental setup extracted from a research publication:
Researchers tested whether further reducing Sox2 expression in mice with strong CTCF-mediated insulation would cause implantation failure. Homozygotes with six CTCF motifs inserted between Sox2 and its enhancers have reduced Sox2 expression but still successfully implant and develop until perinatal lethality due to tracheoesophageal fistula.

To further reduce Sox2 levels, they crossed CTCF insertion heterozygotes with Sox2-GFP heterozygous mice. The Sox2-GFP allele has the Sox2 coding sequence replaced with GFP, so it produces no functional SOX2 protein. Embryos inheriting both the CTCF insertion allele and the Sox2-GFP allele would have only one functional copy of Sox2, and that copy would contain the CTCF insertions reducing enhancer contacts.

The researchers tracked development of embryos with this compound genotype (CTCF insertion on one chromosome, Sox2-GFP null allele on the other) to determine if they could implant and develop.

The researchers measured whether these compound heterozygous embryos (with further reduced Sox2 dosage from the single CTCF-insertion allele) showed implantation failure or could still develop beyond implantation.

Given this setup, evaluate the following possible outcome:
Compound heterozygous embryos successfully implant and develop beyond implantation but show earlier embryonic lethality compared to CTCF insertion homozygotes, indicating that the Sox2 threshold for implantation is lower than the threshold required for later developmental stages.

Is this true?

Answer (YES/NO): NO